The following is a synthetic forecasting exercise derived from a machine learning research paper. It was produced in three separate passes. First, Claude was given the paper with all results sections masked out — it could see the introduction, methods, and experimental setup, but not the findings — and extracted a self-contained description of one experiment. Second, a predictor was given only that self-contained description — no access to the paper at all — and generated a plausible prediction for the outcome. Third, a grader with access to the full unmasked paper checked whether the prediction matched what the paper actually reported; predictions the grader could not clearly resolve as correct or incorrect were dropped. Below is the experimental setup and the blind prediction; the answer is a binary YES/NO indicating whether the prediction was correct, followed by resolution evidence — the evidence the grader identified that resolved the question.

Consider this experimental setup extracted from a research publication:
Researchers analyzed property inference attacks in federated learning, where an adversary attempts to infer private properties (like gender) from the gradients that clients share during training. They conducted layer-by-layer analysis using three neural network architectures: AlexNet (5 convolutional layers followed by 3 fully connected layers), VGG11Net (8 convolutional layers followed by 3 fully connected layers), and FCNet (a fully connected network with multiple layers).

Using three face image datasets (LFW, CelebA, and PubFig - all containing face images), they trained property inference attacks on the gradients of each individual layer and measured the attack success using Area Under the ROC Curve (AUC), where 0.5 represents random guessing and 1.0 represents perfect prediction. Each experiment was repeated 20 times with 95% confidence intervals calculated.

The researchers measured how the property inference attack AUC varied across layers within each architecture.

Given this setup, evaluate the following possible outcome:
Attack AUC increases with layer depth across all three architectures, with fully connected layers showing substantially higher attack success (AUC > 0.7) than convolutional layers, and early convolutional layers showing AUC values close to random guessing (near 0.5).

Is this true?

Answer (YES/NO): NO